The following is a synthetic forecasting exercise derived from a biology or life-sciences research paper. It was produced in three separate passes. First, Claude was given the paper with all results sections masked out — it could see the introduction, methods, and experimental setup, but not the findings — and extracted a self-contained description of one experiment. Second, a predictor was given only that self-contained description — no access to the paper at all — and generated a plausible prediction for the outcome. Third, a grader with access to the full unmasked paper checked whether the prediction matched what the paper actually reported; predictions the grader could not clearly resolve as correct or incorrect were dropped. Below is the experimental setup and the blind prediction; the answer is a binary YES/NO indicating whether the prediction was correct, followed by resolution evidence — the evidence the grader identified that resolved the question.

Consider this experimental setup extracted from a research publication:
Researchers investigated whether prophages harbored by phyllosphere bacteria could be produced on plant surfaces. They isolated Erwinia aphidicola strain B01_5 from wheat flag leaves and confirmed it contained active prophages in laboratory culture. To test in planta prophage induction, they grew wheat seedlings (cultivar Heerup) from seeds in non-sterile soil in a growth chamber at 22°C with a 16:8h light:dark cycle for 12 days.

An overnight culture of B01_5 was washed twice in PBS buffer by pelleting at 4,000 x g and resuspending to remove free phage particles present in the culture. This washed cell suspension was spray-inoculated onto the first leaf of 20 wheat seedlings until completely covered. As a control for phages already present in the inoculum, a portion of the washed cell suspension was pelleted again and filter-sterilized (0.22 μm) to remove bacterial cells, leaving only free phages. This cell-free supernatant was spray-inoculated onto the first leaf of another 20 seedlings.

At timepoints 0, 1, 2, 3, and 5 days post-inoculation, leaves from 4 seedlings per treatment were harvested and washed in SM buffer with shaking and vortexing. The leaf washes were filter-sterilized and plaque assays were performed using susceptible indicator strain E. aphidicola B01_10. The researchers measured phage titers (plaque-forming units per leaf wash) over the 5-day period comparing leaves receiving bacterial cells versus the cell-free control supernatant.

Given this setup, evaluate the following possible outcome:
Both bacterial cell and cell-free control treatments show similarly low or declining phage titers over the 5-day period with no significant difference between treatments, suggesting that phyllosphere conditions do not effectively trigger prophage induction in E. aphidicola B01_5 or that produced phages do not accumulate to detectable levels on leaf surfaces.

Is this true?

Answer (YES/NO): NO